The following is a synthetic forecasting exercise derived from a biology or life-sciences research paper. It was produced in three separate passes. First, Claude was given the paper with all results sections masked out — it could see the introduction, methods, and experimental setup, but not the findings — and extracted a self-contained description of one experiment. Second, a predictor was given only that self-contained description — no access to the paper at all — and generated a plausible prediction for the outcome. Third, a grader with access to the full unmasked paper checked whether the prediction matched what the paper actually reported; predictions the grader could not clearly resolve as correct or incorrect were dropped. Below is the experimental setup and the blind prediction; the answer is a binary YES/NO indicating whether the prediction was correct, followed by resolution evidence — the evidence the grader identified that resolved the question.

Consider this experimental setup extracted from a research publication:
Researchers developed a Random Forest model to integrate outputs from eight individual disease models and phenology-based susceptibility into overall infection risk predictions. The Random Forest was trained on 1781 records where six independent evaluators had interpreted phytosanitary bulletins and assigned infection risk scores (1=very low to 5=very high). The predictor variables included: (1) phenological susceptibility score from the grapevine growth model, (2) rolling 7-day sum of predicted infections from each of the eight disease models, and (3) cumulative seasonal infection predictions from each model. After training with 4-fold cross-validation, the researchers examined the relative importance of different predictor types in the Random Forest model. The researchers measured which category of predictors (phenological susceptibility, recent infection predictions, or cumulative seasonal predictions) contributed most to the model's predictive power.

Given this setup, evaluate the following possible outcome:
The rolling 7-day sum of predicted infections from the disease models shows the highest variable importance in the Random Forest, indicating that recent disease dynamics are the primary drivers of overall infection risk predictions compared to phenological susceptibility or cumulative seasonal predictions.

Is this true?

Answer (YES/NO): NO